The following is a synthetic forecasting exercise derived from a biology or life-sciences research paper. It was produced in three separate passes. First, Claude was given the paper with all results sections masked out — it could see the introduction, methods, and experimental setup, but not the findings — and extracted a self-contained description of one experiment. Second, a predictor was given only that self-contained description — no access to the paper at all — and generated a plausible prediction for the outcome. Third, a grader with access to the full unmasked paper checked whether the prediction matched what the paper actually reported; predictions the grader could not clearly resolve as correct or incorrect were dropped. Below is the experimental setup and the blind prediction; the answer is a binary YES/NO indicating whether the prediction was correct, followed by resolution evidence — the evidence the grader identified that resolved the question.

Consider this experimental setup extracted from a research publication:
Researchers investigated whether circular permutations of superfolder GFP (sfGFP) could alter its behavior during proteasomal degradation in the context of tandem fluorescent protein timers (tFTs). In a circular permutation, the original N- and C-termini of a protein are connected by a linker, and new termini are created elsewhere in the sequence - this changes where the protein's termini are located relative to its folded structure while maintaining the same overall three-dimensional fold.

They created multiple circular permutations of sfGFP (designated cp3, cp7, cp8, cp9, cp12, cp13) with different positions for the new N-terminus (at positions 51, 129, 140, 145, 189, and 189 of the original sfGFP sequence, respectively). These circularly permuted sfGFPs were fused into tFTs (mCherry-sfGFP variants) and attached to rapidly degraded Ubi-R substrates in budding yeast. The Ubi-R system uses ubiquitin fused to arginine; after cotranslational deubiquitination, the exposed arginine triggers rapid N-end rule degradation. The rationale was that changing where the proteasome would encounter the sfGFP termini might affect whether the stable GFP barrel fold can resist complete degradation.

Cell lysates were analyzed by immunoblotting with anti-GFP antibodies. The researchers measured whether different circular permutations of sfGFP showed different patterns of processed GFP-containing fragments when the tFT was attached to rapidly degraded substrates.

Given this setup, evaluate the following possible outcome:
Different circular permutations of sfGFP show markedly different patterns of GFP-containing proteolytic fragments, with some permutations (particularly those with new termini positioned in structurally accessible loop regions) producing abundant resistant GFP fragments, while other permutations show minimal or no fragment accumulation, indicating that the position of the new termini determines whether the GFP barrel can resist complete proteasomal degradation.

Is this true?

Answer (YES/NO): NO